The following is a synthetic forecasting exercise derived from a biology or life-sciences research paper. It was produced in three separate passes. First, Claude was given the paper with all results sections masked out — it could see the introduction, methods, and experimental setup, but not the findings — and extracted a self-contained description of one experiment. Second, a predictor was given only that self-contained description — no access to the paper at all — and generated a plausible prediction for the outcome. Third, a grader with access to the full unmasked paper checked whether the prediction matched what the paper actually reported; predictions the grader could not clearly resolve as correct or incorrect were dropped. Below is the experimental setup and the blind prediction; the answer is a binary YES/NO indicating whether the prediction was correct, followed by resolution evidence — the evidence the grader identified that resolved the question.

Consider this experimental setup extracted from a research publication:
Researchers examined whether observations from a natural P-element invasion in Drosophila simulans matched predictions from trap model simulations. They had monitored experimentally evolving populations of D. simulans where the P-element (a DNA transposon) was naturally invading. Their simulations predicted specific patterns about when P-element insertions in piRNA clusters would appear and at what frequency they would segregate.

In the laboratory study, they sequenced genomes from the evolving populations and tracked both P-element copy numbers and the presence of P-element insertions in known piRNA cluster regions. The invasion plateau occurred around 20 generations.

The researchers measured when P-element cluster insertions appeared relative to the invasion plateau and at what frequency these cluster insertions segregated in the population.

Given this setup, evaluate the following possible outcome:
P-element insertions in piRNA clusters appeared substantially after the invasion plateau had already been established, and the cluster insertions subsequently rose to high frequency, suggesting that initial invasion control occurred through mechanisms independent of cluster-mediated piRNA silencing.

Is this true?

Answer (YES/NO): NO